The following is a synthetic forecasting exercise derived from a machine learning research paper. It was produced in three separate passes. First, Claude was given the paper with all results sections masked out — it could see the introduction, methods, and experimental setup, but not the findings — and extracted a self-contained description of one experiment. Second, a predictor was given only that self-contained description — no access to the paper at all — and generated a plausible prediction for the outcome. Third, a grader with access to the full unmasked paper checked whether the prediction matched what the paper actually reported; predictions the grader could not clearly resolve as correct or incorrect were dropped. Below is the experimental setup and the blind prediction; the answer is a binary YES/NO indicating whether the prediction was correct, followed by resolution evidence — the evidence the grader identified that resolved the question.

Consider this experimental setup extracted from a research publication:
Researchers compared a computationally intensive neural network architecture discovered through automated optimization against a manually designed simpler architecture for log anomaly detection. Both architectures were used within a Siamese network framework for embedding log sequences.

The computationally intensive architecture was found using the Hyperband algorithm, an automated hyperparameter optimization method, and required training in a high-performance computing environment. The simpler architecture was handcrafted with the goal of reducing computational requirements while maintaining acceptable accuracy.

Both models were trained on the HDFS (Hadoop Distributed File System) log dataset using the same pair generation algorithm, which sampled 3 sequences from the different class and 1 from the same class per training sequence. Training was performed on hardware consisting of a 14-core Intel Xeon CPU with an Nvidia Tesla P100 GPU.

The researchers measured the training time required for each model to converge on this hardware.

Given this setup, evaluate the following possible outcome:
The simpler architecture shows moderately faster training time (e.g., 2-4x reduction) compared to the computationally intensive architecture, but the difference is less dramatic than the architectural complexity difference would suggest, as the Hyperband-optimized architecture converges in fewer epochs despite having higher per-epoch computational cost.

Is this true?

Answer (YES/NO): NO